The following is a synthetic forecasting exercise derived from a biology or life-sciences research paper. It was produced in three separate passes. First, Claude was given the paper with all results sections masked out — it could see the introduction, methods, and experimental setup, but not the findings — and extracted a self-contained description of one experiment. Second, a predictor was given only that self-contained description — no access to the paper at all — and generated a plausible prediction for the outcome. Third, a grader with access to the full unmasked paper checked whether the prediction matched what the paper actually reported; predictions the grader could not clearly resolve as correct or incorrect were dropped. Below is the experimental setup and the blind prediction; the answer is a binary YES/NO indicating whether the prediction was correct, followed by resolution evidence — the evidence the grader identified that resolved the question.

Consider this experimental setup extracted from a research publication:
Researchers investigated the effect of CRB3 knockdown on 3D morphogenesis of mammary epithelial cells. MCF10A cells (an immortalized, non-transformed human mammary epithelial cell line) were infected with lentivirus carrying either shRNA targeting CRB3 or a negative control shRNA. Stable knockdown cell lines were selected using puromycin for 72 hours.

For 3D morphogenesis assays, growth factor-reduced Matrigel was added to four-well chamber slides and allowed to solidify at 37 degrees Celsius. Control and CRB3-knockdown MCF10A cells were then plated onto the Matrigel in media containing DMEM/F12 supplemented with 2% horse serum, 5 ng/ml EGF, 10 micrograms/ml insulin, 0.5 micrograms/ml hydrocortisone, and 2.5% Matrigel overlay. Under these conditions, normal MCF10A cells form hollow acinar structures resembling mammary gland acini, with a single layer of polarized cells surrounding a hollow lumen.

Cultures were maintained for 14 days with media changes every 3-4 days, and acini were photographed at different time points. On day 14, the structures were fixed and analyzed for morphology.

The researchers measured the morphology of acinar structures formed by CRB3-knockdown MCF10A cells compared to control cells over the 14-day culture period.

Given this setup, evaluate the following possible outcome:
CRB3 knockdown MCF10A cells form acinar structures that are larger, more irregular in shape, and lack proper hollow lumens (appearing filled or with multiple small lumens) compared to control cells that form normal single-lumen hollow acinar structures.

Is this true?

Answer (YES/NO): YES